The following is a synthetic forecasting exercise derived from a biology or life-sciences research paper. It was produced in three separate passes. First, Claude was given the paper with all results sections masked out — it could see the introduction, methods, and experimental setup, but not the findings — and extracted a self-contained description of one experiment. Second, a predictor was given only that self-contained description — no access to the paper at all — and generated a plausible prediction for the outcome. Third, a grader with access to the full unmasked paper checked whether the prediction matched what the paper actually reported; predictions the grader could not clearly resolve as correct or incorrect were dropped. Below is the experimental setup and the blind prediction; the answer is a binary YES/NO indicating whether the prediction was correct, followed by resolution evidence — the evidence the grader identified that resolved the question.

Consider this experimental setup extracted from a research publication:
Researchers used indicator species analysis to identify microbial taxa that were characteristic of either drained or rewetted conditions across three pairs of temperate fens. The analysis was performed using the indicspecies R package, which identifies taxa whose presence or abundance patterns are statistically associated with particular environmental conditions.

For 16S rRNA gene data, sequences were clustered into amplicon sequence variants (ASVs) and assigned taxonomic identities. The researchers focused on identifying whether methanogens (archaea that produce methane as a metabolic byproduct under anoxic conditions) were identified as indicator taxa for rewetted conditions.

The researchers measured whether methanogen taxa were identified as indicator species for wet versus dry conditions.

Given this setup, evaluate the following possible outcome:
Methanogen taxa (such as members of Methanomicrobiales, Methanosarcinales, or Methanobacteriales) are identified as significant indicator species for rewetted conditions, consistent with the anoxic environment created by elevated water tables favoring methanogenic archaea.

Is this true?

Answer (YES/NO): NO